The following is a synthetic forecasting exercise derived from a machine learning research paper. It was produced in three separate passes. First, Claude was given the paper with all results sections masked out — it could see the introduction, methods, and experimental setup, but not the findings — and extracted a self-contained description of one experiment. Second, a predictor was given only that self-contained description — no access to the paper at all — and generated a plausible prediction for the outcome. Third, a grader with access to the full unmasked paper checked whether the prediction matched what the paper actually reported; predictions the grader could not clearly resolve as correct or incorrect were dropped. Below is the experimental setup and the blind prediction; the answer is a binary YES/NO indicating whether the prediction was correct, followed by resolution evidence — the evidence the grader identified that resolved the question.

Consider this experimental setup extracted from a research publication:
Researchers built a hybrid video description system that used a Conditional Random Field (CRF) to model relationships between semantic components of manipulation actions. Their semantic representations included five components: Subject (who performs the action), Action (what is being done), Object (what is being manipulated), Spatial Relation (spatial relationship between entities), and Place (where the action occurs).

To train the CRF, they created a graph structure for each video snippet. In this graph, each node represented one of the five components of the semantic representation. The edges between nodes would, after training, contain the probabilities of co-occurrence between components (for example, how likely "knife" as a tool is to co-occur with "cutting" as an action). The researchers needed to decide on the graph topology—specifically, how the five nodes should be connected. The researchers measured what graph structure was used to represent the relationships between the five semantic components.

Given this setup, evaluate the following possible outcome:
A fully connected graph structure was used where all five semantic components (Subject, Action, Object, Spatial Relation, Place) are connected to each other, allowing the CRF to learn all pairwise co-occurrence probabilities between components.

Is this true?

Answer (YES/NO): YES